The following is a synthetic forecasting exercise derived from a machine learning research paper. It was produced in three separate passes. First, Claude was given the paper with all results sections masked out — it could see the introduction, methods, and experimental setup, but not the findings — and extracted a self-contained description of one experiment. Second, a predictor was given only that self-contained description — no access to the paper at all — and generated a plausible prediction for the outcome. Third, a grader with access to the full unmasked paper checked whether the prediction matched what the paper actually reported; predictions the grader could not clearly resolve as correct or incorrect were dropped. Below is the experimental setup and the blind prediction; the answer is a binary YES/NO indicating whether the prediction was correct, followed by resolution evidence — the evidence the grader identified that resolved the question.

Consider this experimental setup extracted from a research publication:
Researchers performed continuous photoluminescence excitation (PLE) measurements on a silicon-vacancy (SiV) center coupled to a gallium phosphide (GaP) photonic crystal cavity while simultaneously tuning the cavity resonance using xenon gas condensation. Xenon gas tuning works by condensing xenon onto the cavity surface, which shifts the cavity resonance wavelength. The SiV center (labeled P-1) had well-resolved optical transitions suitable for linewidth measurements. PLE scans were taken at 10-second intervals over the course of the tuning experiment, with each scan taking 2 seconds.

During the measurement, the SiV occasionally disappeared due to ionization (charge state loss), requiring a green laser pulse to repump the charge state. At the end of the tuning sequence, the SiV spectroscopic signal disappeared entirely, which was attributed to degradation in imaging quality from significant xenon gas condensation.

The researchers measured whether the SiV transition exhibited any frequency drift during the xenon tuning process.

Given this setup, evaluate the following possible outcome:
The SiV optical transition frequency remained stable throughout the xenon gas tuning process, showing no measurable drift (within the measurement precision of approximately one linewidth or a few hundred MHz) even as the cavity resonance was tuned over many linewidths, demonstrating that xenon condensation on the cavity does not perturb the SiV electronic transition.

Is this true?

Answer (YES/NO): NO